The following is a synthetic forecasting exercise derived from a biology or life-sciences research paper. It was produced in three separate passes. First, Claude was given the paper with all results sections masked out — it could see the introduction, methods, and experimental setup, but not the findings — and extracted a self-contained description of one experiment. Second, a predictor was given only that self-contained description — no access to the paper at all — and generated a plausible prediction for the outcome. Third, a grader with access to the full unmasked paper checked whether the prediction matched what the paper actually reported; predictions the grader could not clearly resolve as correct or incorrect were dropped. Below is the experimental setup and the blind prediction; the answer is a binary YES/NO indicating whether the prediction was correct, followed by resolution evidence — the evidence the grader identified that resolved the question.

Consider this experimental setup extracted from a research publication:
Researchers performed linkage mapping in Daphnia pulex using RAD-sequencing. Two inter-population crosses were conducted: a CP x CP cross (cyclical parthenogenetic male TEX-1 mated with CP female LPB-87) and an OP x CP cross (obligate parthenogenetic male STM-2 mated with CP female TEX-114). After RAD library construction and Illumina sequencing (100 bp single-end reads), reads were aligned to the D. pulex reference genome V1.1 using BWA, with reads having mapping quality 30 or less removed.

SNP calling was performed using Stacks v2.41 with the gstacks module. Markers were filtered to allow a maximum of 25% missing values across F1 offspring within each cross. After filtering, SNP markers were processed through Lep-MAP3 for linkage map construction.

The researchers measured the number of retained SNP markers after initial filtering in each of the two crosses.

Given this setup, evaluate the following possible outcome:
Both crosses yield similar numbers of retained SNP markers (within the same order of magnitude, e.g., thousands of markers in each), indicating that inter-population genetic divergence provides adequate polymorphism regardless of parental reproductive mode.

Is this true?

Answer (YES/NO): YES